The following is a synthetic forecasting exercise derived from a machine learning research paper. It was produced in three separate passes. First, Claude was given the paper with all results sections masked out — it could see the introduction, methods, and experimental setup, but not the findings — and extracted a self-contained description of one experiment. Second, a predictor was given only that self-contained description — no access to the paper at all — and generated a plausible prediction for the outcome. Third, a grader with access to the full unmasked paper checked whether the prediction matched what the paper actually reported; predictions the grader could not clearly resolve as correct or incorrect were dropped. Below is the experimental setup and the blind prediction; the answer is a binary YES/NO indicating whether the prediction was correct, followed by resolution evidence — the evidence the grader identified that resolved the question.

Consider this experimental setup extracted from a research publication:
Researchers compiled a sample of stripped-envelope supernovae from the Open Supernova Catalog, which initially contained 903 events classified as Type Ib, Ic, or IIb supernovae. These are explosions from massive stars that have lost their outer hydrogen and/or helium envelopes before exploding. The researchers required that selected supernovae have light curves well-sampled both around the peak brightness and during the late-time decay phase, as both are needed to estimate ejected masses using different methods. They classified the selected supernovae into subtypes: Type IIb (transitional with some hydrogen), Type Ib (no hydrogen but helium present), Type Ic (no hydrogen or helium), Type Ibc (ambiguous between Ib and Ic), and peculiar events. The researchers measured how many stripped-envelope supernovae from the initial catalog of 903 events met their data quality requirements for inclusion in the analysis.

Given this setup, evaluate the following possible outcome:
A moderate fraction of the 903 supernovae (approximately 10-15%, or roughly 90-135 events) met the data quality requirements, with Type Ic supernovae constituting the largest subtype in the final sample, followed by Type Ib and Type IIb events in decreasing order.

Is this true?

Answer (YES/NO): NO